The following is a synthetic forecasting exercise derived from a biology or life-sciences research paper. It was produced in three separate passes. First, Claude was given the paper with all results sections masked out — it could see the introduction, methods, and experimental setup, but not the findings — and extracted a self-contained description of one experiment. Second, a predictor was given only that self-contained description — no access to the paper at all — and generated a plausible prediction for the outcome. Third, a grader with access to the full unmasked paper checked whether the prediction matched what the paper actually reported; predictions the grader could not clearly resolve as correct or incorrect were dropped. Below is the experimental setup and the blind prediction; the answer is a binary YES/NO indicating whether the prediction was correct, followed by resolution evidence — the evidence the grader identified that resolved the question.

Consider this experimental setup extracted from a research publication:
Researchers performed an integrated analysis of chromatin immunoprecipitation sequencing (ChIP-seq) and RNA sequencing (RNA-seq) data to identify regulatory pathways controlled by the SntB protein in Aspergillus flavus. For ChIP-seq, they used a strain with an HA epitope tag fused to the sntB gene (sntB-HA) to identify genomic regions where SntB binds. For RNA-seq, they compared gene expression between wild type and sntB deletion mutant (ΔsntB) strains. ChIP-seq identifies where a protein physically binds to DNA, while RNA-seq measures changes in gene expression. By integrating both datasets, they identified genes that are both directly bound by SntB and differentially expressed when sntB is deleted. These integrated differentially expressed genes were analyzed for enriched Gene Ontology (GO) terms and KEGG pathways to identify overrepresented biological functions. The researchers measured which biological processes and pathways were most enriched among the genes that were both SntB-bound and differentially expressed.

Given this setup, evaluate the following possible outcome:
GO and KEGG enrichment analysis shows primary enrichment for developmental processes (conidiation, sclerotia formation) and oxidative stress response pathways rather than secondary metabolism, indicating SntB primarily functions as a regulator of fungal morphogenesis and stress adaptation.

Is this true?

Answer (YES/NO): NO